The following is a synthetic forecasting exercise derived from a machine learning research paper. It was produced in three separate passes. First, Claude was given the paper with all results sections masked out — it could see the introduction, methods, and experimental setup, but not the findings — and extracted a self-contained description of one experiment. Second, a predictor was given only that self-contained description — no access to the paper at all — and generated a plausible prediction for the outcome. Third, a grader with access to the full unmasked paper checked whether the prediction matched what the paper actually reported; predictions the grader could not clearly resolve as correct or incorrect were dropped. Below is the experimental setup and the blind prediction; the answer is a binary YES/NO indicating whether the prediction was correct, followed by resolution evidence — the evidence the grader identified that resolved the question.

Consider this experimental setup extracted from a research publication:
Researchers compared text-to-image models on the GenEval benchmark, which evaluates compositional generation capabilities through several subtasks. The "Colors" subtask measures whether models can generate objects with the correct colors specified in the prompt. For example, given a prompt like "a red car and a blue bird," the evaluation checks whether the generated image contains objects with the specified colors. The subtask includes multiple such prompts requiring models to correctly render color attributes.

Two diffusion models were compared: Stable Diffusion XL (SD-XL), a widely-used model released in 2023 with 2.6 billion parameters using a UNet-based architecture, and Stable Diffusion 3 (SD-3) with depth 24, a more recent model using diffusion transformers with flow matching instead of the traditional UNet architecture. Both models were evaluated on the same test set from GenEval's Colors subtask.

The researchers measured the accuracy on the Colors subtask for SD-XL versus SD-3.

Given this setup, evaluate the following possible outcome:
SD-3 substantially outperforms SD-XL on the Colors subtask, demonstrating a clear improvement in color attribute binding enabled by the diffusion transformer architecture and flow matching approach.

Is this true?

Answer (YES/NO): NO